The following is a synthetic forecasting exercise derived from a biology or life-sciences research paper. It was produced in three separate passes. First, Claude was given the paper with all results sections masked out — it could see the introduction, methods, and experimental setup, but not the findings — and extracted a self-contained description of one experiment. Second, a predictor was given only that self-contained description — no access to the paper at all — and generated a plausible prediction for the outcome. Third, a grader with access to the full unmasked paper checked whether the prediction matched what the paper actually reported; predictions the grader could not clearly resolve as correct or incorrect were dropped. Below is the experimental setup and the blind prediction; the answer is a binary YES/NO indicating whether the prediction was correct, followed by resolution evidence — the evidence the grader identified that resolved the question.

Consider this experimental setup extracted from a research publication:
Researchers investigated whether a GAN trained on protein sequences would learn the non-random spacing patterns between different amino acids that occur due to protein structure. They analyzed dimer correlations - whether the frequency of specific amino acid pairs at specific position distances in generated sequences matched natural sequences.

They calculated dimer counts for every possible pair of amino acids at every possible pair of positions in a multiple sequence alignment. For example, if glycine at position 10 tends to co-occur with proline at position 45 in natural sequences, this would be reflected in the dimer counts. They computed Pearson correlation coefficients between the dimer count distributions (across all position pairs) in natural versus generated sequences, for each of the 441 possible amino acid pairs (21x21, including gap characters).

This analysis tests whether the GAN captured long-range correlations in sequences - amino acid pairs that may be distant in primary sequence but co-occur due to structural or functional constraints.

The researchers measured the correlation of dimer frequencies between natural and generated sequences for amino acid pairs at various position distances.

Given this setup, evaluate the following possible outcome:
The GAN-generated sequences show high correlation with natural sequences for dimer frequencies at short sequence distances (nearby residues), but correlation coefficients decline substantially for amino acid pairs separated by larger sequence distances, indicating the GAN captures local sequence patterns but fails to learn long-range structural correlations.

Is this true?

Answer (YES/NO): NO